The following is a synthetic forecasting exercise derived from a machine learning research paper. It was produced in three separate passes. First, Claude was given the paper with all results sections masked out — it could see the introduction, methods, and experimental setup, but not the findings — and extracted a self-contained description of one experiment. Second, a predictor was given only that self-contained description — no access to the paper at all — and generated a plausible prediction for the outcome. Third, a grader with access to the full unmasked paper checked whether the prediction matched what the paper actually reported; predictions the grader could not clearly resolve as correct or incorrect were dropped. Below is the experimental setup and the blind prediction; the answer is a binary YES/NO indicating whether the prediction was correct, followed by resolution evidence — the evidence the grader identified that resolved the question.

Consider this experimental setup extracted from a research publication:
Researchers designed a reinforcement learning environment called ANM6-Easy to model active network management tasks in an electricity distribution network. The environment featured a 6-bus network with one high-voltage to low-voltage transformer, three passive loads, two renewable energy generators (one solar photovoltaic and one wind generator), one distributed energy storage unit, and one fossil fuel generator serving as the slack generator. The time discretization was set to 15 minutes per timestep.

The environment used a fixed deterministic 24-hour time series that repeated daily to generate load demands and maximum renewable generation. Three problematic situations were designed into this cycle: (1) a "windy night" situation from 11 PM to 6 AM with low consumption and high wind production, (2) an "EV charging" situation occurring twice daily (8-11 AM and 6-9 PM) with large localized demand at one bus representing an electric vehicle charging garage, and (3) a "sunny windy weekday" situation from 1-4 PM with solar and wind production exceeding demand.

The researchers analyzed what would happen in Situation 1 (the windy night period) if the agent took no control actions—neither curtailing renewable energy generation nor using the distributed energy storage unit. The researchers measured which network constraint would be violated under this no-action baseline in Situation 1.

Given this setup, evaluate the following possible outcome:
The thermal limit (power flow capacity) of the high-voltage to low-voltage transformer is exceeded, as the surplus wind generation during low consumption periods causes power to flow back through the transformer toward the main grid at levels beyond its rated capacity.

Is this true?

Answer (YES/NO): NO